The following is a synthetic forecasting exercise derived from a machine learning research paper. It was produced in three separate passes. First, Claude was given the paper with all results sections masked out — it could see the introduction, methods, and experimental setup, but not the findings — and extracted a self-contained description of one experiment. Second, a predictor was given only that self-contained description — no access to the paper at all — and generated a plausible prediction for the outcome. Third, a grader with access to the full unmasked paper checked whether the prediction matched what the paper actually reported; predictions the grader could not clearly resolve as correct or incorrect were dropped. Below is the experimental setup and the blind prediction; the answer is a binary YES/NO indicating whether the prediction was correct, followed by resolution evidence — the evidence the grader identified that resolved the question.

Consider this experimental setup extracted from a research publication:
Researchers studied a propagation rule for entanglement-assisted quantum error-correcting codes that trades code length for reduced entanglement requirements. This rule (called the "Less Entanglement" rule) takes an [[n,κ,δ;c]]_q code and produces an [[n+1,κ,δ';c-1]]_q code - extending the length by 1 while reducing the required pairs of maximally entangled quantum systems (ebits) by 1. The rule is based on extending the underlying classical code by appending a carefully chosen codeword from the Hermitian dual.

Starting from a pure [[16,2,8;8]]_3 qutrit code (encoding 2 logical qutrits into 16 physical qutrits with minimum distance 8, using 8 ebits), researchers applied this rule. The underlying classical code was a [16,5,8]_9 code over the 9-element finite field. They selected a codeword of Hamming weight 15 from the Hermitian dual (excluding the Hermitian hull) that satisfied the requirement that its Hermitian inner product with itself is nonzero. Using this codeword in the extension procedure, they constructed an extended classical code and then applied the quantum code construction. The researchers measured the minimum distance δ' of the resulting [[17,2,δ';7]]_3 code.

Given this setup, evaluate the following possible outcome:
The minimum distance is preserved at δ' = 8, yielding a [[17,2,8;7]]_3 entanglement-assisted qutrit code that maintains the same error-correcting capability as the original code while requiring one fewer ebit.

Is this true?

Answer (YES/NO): YES